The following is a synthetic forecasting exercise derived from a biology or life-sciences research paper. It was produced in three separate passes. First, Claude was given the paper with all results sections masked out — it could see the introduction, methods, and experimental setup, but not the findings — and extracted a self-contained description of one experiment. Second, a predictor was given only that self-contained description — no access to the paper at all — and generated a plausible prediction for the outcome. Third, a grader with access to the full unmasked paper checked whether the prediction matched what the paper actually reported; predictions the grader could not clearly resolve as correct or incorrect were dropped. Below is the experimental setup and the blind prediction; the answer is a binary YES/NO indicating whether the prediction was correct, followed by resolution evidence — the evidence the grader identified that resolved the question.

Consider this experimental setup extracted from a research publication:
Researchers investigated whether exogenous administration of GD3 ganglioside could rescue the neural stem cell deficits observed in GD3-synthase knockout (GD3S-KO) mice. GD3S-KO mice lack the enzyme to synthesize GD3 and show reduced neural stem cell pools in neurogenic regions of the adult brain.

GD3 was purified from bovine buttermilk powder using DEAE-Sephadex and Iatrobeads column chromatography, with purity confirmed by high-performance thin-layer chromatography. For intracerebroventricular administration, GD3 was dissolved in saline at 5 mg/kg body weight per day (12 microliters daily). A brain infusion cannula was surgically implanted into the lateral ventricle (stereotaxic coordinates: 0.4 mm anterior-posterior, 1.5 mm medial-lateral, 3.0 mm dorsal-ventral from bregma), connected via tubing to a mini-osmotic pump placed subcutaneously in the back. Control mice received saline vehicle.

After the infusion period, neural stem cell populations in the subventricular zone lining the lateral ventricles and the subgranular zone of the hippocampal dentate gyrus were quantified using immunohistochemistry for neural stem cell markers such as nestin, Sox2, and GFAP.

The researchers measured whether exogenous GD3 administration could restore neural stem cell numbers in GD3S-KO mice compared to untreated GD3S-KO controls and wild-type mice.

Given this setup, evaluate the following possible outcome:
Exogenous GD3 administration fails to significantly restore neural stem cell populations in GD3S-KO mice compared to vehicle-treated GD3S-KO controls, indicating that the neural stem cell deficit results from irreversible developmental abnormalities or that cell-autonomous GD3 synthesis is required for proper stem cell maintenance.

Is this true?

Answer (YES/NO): NO